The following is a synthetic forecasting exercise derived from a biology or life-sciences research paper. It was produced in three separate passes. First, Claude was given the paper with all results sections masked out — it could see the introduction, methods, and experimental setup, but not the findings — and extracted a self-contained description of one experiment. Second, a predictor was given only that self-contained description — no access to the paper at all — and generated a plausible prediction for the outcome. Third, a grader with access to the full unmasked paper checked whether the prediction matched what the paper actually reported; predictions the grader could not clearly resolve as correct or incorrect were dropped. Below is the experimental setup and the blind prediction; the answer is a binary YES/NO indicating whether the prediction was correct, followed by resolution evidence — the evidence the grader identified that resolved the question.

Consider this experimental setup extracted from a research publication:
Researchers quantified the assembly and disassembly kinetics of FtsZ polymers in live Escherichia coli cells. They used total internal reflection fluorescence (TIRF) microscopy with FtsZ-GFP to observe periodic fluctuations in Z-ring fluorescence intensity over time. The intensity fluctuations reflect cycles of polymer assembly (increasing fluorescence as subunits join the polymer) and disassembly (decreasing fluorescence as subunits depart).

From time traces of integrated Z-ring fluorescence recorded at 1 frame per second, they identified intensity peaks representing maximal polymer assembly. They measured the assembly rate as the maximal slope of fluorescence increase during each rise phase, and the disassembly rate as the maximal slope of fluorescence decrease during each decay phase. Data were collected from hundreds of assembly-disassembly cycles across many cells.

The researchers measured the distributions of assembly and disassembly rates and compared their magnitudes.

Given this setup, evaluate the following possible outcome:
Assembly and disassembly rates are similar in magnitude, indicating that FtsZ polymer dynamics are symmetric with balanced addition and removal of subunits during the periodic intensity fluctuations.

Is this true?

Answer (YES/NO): YES